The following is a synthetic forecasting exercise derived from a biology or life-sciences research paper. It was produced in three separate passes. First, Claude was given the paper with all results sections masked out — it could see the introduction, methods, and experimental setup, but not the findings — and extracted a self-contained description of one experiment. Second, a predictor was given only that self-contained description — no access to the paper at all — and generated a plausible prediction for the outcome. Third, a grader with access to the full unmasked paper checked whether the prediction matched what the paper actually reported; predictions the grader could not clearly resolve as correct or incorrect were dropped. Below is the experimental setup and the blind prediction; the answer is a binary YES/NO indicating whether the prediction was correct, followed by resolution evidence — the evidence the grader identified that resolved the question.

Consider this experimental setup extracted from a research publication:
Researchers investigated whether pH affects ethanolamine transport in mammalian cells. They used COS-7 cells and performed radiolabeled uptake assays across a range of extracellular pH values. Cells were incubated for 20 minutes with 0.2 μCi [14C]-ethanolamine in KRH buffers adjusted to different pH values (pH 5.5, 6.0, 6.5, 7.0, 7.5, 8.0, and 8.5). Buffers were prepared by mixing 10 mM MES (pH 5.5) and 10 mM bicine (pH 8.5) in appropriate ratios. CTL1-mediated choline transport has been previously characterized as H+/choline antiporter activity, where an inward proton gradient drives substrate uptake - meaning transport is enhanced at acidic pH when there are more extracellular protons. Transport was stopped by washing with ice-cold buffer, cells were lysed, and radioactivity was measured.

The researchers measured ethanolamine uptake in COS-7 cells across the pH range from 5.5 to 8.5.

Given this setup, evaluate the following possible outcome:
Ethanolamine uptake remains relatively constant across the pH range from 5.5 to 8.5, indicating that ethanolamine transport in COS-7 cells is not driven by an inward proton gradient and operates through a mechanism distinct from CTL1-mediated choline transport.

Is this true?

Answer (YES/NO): NO